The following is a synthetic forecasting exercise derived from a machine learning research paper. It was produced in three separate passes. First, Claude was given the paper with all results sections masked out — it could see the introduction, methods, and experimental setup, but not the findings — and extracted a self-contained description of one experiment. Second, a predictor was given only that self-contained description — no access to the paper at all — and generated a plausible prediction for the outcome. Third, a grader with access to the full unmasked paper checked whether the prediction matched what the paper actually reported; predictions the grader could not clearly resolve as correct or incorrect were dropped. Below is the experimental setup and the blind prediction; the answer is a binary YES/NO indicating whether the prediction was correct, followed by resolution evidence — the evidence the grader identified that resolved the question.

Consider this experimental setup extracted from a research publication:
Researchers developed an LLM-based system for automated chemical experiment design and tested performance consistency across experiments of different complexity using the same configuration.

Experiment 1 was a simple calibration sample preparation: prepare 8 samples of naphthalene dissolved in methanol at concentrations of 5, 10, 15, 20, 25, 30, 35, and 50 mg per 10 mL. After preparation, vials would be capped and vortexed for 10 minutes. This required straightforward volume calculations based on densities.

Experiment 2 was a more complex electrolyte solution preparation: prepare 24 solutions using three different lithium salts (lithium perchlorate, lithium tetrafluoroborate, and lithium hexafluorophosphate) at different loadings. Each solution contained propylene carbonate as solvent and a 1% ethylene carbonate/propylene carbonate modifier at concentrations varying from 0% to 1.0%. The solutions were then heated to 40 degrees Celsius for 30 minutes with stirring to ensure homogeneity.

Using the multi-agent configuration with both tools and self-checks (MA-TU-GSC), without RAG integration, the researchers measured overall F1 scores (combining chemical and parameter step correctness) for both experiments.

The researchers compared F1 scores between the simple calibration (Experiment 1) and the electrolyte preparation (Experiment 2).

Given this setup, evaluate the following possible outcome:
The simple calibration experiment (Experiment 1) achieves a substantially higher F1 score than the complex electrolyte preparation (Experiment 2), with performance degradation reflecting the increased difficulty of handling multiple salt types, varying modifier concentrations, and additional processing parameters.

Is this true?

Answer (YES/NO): YES